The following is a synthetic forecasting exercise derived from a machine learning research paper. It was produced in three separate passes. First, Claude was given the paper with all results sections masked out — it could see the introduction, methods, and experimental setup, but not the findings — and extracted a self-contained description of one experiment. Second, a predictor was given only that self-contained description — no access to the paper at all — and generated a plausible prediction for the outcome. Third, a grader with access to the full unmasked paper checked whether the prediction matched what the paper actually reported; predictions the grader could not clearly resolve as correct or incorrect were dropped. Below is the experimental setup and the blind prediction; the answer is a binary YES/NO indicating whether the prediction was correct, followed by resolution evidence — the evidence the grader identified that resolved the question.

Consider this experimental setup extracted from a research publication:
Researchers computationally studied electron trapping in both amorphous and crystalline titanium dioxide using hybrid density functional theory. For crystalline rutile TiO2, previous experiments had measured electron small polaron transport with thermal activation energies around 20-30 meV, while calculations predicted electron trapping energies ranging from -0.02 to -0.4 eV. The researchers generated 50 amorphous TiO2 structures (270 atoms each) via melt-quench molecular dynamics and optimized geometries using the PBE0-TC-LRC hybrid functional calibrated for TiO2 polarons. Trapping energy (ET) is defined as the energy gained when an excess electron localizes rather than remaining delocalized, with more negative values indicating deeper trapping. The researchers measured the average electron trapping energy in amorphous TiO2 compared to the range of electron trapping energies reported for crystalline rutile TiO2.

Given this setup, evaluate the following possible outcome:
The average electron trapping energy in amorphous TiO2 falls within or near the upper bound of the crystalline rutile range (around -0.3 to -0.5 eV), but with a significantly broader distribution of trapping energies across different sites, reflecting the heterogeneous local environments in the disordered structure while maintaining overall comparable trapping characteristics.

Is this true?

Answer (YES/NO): NO